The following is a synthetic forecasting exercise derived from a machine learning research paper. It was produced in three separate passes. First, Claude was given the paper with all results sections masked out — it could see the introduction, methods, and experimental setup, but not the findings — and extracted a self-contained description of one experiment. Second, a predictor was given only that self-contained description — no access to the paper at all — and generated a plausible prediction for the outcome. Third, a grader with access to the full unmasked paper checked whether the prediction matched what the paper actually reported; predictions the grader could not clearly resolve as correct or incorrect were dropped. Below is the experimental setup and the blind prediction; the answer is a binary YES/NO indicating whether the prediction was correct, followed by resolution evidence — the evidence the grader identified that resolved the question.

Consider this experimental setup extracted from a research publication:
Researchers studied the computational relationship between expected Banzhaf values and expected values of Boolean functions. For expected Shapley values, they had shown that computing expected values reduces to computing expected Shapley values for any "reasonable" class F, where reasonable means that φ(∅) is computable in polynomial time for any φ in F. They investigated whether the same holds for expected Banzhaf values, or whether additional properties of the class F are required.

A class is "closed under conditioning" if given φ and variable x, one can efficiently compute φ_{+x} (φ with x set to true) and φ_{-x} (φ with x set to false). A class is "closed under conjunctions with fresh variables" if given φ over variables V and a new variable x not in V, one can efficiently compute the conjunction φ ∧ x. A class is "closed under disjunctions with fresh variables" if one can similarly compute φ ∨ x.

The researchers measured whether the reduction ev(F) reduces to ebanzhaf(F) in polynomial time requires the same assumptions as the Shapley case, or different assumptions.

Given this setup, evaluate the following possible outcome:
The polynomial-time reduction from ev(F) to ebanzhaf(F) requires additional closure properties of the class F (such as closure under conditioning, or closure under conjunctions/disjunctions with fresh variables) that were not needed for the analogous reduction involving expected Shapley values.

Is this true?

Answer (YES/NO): YES